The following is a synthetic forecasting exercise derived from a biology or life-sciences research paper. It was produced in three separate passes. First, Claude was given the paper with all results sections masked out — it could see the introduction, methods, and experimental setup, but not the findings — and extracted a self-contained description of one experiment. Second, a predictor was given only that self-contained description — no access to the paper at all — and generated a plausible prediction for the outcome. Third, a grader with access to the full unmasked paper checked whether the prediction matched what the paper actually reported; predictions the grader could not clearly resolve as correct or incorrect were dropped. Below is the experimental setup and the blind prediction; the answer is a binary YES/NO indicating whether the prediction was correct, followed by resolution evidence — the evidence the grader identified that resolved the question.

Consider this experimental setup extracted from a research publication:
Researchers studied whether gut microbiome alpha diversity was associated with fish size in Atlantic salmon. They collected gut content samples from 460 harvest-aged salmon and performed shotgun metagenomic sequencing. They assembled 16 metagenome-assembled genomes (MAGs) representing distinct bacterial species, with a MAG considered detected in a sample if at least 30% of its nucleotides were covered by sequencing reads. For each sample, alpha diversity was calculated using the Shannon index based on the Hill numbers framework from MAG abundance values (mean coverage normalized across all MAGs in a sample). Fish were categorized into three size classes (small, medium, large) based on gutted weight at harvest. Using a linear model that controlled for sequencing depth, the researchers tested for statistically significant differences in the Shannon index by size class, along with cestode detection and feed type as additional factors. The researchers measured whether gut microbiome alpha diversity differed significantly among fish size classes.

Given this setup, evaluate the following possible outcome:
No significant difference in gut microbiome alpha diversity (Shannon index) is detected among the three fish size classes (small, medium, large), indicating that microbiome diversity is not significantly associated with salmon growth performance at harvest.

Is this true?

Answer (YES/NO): NO